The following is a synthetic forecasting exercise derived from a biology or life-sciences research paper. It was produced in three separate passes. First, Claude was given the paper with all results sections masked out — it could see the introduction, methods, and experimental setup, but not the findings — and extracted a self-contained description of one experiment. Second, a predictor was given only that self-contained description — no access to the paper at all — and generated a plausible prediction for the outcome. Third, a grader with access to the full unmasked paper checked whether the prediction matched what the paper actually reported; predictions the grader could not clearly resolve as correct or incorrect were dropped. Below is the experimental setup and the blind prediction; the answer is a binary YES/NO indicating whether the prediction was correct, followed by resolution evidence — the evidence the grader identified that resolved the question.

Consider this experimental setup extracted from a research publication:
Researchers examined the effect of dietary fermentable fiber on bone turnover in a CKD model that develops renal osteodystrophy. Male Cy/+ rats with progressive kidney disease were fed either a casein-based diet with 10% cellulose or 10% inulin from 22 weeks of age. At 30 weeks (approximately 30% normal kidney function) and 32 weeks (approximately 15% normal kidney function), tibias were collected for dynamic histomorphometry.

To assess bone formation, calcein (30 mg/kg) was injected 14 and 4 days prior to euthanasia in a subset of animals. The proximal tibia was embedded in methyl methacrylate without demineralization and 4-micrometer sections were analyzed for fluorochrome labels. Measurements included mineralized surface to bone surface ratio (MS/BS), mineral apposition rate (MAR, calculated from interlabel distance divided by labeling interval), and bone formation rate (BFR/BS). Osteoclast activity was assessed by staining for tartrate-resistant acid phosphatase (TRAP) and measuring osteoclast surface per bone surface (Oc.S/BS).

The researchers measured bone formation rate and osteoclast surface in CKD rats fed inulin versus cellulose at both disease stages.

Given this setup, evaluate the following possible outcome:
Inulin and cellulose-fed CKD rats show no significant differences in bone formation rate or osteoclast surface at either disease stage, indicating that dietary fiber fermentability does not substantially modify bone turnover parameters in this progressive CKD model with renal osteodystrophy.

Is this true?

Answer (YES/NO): NO